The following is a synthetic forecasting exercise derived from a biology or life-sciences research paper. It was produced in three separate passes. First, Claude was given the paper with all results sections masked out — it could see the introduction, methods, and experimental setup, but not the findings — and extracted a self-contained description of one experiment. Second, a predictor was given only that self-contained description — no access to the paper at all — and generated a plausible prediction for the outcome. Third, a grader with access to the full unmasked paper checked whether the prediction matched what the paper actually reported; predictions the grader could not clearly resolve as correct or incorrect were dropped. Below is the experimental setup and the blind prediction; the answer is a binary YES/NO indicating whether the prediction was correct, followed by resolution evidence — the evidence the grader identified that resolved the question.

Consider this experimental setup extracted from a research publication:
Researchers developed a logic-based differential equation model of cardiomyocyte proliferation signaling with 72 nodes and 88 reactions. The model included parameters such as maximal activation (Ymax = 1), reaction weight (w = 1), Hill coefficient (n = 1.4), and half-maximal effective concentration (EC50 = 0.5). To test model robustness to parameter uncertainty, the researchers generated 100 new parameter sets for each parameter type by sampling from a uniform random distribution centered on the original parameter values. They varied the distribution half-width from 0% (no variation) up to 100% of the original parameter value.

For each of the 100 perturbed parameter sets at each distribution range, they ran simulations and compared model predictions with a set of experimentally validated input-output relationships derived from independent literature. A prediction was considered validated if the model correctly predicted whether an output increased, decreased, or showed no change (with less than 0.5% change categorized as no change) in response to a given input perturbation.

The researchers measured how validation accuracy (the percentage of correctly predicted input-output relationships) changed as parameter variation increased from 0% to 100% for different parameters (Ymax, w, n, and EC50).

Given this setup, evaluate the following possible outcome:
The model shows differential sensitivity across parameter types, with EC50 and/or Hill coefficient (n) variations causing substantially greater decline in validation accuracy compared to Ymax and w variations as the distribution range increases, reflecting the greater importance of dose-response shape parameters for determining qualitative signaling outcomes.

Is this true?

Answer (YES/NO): NO